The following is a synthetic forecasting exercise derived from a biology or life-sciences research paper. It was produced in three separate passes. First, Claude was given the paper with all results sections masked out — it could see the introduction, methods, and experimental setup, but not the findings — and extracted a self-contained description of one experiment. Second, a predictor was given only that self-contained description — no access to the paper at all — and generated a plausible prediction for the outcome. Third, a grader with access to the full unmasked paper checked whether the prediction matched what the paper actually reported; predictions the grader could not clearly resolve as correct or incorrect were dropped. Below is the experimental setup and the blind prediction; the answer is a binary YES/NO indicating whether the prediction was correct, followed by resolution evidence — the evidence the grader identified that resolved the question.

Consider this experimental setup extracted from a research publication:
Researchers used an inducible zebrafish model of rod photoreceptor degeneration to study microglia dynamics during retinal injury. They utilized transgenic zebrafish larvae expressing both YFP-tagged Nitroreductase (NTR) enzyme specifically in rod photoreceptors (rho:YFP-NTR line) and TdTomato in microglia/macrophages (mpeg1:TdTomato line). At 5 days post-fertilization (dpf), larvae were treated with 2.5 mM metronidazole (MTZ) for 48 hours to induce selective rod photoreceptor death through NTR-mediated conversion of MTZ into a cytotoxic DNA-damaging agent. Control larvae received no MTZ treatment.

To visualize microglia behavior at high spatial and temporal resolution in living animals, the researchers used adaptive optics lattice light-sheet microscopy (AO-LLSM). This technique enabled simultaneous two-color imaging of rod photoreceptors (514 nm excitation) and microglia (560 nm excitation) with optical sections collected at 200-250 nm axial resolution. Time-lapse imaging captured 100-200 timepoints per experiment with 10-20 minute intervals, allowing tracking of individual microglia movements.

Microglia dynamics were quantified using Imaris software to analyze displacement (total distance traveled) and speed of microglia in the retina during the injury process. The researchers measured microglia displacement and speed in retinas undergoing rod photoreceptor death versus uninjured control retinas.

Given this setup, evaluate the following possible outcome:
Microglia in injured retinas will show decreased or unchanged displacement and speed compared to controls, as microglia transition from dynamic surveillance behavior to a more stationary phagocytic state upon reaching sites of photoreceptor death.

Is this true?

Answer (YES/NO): NO